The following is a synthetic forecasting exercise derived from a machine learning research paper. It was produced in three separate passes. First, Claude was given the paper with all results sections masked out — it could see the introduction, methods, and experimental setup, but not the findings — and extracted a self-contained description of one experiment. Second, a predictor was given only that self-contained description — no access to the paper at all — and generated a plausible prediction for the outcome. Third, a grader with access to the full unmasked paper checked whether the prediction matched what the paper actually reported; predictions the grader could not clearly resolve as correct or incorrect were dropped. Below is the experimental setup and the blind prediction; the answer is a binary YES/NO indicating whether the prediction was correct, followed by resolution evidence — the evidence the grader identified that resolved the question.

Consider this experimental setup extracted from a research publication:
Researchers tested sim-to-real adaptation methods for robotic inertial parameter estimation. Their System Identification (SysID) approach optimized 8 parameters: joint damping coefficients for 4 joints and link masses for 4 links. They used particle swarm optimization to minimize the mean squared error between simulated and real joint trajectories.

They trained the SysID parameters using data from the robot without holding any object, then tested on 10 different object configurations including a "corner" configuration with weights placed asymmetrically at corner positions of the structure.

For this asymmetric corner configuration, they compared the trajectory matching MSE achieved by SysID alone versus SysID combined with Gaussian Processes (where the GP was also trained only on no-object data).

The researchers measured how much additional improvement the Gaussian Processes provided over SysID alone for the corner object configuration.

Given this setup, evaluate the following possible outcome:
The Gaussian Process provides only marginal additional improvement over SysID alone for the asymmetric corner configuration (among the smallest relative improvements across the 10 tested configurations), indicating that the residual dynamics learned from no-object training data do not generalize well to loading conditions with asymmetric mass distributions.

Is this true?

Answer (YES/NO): NO